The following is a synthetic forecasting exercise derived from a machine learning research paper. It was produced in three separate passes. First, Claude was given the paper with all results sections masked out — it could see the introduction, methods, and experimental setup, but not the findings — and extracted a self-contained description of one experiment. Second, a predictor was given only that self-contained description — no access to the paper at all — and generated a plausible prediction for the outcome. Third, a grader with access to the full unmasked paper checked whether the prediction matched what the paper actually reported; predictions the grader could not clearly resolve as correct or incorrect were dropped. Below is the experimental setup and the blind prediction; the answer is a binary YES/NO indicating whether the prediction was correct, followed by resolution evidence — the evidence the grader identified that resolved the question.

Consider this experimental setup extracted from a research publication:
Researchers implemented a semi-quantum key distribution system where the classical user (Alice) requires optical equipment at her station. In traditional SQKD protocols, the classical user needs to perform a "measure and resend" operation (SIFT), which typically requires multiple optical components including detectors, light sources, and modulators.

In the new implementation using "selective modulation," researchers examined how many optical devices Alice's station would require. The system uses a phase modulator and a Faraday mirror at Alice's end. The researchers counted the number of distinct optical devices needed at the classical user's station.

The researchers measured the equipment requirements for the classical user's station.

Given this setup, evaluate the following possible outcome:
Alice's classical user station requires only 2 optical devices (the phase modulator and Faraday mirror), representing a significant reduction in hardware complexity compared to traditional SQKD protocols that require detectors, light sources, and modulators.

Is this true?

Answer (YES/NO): YES